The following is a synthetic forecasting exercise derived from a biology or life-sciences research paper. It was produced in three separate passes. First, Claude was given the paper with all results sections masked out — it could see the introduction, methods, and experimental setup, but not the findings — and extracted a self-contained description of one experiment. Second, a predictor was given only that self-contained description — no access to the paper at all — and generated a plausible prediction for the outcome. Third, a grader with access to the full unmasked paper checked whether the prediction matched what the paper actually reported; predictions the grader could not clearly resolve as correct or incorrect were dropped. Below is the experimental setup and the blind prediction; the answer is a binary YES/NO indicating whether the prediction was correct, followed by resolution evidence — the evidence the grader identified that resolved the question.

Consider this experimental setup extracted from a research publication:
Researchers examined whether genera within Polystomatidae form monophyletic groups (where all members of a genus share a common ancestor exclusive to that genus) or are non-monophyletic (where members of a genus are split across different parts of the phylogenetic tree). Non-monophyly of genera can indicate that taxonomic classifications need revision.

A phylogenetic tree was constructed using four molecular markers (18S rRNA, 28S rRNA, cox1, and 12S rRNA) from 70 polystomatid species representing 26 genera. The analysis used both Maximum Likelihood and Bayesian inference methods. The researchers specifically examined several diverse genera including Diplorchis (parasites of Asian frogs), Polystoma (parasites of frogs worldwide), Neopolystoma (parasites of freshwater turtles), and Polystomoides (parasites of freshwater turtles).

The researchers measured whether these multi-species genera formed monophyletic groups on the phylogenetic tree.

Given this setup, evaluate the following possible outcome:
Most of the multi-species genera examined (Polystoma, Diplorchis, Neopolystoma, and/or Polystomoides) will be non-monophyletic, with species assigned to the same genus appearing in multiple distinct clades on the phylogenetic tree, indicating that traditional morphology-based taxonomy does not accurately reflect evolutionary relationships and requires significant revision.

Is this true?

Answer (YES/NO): YES